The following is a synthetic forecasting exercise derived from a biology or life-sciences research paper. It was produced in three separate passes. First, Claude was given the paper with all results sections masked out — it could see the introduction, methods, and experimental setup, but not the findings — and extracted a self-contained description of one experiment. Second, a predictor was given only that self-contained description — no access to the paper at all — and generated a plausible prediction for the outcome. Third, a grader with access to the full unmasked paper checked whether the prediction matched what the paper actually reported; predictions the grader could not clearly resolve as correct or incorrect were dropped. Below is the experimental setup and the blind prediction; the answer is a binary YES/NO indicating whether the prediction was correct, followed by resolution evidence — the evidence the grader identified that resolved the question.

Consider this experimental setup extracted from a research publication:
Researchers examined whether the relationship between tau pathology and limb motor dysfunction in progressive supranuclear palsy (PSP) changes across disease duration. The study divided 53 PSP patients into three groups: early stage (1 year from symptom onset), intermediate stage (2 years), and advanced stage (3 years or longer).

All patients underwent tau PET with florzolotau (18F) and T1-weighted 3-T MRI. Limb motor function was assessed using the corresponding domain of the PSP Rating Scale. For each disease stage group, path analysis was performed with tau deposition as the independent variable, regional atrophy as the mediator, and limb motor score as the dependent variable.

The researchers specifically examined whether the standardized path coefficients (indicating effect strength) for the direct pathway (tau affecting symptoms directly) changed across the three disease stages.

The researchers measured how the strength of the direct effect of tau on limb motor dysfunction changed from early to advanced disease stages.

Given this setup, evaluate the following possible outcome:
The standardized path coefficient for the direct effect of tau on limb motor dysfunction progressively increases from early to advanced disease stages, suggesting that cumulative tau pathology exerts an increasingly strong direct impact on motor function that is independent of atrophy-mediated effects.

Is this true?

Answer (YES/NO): NO